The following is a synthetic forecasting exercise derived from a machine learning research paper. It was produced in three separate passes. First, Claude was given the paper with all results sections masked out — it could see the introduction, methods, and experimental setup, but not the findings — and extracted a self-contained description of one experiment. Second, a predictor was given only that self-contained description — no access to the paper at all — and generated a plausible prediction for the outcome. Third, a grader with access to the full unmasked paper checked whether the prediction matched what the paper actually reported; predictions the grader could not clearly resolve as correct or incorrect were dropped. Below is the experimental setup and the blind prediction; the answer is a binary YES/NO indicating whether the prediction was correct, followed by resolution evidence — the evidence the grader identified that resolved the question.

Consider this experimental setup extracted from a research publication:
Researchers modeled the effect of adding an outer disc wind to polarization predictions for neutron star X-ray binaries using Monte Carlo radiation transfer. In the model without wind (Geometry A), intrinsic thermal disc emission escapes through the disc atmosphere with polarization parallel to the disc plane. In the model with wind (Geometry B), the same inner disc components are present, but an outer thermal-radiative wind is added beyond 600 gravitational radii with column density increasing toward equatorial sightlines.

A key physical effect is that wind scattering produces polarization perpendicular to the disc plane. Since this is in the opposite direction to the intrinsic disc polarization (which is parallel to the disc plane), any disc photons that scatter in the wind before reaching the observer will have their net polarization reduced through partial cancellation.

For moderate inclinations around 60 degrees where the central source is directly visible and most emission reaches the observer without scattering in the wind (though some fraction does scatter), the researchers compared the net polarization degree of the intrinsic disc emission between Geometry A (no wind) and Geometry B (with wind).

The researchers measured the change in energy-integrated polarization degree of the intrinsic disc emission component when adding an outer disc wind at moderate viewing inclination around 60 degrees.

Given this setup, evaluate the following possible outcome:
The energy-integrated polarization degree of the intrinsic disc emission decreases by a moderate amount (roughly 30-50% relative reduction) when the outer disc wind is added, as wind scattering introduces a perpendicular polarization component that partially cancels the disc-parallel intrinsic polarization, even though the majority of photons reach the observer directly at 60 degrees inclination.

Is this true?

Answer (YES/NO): NO